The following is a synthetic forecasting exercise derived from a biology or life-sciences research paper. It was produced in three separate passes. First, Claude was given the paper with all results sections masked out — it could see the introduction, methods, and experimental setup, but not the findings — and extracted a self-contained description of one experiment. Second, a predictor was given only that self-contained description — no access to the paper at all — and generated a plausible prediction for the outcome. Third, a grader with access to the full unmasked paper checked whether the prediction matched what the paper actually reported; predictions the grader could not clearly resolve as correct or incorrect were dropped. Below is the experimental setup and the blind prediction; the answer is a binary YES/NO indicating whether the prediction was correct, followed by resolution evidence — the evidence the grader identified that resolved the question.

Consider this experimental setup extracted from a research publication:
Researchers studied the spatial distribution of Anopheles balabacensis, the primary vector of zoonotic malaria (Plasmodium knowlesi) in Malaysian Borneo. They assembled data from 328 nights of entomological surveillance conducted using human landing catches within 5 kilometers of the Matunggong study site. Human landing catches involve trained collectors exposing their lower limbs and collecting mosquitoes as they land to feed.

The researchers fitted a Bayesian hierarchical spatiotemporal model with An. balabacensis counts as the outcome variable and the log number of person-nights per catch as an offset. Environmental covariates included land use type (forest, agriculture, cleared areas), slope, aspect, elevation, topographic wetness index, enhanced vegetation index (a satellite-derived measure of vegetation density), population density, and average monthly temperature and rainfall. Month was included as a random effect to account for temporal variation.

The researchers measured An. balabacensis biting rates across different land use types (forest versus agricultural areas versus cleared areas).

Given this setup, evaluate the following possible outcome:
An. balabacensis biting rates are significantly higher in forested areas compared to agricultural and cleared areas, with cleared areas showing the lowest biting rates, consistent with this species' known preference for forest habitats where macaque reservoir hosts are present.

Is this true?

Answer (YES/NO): NO